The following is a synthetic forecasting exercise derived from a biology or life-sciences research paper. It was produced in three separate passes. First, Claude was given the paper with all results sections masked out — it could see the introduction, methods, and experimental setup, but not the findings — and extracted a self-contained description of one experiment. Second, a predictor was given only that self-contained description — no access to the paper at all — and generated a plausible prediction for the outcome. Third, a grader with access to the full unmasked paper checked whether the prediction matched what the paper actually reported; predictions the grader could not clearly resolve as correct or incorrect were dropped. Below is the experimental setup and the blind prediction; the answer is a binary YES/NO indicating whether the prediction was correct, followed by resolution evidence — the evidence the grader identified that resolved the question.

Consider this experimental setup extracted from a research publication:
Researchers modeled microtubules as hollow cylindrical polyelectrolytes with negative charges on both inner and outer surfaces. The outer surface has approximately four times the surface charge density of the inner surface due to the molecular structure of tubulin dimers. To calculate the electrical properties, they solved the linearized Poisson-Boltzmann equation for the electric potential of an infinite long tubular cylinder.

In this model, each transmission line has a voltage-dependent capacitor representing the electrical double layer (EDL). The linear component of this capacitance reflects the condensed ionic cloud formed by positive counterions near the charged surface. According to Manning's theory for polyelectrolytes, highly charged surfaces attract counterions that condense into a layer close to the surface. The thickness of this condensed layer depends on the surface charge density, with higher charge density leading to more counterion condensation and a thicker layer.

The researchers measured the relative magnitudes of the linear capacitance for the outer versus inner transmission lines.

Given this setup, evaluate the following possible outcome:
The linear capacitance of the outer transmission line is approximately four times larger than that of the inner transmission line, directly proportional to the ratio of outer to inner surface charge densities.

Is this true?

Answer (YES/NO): NO